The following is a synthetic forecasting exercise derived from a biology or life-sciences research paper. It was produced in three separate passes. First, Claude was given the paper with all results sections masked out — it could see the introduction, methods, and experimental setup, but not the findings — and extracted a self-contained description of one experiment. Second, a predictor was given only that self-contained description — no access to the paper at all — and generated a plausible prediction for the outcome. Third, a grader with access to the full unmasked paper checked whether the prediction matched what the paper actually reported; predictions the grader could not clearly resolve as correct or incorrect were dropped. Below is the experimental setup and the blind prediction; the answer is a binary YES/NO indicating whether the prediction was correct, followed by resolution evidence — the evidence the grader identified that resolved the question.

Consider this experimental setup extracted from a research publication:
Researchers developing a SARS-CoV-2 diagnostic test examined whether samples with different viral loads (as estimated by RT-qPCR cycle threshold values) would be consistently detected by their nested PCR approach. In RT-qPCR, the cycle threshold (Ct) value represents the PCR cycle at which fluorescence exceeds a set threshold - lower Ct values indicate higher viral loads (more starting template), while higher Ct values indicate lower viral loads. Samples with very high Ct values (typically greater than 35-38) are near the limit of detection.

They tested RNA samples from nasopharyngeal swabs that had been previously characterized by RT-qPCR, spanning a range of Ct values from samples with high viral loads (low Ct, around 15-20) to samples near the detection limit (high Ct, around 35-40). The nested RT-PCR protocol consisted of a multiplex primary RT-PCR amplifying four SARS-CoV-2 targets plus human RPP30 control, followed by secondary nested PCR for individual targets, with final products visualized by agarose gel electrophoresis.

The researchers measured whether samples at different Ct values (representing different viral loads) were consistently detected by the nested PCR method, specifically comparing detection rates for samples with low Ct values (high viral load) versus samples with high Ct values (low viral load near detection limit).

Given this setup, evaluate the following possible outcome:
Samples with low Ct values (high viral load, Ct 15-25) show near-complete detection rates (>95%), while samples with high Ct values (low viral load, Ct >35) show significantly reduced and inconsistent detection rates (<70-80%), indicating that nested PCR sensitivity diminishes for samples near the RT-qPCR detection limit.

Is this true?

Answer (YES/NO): YES